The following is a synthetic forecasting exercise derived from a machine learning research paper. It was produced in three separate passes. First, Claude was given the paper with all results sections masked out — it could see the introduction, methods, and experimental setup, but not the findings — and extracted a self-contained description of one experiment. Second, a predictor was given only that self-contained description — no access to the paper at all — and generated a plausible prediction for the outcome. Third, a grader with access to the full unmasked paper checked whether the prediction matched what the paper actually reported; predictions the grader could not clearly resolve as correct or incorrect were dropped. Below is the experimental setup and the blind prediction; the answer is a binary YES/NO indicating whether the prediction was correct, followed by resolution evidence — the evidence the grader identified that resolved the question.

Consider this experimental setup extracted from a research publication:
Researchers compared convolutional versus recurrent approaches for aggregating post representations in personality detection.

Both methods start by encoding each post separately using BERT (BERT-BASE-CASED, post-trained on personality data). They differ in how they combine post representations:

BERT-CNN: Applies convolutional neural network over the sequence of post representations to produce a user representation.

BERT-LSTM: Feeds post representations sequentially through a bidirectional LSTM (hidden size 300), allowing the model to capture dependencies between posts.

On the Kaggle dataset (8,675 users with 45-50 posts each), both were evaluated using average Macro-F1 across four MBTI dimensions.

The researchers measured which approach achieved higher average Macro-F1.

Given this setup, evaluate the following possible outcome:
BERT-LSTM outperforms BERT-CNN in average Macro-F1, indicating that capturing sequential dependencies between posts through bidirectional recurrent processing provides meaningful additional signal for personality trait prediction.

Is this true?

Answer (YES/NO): NO